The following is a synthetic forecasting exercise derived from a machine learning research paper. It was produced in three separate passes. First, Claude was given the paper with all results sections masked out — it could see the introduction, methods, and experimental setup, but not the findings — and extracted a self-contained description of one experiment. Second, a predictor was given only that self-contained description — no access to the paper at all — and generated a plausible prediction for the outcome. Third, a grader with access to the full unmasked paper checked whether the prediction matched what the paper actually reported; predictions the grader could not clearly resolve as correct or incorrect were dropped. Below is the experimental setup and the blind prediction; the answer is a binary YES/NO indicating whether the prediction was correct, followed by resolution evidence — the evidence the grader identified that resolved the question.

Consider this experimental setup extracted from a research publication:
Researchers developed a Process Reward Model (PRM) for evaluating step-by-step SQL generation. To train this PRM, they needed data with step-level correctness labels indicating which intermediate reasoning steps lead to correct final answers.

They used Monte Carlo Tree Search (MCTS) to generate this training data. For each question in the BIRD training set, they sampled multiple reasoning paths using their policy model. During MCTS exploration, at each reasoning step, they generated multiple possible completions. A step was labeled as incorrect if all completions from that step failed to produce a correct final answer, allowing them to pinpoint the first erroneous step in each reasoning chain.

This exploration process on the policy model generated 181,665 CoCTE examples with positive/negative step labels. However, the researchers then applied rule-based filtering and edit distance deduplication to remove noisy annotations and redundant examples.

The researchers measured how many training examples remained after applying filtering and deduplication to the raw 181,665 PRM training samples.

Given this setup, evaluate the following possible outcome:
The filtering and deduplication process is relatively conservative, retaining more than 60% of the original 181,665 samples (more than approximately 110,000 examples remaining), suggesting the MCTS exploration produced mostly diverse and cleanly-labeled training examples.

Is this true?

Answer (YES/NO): NO